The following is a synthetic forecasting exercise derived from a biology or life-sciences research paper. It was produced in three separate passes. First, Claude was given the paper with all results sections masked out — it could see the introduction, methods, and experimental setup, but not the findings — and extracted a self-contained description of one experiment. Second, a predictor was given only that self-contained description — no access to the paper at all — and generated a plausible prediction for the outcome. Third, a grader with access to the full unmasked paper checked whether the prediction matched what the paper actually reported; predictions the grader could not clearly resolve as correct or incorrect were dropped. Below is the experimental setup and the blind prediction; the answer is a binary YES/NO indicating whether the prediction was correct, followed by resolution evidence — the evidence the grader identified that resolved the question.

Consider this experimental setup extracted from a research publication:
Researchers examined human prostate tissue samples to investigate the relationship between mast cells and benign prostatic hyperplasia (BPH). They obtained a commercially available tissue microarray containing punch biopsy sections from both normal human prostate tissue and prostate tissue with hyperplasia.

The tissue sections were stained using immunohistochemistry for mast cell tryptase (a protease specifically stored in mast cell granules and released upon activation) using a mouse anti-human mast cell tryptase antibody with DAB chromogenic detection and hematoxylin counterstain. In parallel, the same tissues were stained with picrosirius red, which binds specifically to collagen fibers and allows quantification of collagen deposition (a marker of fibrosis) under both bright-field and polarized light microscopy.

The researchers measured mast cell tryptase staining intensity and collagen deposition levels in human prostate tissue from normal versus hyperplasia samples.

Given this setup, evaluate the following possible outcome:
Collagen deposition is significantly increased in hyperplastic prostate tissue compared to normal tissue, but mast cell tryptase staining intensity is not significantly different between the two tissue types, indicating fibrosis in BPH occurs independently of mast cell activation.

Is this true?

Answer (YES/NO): NO